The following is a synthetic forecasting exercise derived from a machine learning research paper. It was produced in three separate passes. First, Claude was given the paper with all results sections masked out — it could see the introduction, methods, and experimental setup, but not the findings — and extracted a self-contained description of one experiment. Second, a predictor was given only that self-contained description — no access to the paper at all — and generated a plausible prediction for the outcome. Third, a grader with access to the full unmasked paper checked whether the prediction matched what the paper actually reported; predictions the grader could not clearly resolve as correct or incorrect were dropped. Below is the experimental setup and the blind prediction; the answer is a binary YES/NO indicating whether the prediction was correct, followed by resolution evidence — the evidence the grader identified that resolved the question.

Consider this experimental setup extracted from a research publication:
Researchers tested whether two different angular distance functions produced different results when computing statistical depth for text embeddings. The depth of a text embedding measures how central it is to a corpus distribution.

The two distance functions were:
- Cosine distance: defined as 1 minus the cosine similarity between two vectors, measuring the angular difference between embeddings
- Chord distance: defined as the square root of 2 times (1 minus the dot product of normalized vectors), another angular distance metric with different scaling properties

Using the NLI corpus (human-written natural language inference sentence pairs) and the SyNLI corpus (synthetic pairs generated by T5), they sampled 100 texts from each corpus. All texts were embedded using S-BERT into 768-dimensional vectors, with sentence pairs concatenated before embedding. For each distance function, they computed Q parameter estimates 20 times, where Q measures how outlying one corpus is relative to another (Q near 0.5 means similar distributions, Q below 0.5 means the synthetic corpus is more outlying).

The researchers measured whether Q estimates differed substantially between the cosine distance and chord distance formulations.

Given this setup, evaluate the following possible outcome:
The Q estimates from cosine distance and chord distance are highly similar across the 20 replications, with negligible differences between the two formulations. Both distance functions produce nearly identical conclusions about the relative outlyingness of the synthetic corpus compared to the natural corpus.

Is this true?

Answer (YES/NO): YES